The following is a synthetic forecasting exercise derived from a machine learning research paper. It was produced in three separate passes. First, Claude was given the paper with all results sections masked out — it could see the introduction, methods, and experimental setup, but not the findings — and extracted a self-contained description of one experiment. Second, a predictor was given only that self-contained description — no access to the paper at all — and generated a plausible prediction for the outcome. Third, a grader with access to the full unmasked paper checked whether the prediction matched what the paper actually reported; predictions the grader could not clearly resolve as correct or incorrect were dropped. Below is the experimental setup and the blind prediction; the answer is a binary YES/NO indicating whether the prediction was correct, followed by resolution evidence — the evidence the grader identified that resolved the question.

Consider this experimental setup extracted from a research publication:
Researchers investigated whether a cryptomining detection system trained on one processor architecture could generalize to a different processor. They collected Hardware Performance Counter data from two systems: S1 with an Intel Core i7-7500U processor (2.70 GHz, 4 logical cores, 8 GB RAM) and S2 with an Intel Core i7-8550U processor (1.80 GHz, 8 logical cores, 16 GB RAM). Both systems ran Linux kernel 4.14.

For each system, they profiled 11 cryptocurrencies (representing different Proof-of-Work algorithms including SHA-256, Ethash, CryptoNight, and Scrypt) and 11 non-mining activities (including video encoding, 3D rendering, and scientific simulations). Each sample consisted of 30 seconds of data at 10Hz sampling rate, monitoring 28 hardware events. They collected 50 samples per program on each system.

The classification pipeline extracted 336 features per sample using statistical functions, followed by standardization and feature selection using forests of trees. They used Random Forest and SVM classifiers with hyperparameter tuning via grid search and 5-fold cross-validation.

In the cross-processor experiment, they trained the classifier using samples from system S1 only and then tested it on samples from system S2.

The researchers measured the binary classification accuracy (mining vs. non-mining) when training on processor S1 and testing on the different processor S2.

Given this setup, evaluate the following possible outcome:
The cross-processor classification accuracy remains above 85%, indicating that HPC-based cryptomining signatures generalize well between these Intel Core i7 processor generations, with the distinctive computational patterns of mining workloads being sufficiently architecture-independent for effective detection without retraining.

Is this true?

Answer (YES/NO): NO